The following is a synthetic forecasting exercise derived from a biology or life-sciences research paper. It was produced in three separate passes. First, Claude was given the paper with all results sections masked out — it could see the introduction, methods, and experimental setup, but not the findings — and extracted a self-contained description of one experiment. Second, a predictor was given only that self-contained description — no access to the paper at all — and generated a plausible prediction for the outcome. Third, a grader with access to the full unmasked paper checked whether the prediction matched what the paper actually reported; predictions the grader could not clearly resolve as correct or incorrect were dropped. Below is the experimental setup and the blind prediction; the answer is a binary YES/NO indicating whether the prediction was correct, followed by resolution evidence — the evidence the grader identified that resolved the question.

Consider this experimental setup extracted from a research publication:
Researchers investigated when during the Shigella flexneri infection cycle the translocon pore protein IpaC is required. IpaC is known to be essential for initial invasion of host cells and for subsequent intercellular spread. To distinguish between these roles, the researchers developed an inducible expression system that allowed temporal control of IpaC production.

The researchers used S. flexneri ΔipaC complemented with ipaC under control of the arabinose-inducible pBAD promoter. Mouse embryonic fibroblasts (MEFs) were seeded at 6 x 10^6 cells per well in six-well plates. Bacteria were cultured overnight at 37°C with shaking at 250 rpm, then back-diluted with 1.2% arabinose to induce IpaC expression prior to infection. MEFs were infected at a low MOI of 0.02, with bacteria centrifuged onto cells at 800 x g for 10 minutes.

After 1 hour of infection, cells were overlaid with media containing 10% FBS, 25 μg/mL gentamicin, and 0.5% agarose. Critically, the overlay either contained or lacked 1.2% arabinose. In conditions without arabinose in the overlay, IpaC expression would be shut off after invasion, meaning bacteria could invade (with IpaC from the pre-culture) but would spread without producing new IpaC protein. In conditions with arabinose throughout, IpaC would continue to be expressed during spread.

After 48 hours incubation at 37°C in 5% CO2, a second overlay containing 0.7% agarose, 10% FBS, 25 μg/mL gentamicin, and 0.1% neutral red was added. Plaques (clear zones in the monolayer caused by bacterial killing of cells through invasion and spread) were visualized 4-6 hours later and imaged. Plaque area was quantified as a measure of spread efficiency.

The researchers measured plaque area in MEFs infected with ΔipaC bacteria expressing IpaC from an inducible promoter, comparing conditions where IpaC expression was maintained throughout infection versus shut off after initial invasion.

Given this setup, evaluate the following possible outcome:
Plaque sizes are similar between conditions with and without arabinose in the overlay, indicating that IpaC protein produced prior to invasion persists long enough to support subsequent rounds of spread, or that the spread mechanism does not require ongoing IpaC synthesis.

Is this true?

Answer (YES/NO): NO